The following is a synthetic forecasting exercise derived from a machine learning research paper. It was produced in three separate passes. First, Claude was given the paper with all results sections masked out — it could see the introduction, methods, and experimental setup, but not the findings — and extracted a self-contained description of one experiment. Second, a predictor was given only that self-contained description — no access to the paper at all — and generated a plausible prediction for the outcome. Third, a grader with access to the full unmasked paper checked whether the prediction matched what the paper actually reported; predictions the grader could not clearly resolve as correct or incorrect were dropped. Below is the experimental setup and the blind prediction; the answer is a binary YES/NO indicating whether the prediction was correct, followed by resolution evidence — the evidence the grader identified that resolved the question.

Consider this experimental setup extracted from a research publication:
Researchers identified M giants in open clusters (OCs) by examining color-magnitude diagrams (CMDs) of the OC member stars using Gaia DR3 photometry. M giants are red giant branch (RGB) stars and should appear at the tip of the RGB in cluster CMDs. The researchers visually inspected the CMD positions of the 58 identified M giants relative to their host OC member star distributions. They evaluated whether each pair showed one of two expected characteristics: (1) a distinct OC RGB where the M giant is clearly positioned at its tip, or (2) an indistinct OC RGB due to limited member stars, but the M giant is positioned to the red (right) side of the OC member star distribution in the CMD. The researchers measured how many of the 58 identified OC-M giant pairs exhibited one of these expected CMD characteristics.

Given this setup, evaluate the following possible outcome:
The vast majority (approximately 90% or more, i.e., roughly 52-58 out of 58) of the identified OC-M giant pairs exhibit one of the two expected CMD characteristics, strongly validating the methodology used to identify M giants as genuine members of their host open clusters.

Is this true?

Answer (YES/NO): YES